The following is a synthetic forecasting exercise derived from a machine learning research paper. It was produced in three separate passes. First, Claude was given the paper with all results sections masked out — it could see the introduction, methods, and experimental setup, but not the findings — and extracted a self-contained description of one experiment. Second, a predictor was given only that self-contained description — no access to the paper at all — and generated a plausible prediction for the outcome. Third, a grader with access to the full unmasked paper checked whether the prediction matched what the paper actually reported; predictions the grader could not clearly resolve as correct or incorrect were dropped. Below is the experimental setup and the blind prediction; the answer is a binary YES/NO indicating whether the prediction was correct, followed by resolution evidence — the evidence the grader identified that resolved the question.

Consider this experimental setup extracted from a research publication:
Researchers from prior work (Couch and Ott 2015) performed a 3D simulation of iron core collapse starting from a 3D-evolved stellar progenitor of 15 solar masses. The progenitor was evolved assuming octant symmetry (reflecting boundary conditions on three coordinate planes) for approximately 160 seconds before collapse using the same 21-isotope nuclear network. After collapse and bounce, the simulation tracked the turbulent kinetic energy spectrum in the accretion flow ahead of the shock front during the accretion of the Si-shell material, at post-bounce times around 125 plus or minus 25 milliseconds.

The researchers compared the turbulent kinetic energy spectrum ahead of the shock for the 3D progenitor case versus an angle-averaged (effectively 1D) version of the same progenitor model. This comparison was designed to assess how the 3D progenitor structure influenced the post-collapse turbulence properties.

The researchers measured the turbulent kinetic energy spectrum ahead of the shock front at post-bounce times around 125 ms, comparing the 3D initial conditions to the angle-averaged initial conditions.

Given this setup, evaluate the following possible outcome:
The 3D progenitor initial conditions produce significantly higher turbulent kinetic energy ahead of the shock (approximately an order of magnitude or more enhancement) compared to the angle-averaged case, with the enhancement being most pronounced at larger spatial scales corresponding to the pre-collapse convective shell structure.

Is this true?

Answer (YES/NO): YES